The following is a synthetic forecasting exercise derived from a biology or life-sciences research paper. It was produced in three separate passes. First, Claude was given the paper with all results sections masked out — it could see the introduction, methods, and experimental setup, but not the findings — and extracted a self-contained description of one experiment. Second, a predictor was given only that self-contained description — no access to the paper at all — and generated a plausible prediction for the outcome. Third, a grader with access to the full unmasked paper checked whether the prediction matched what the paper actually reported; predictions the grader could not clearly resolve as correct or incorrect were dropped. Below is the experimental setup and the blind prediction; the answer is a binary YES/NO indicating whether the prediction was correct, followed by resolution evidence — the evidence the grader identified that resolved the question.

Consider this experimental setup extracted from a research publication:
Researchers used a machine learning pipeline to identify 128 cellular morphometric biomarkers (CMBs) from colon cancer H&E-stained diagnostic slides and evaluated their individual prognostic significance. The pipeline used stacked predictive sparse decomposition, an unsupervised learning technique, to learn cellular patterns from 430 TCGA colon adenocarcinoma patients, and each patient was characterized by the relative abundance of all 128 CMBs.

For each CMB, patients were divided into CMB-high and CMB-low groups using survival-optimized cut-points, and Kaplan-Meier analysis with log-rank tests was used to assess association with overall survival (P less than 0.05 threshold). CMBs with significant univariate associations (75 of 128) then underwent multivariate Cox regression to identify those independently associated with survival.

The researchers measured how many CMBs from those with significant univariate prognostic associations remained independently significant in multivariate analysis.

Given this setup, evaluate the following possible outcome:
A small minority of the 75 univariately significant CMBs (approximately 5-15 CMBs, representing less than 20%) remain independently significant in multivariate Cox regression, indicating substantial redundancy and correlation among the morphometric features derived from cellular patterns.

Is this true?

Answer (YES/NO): YES